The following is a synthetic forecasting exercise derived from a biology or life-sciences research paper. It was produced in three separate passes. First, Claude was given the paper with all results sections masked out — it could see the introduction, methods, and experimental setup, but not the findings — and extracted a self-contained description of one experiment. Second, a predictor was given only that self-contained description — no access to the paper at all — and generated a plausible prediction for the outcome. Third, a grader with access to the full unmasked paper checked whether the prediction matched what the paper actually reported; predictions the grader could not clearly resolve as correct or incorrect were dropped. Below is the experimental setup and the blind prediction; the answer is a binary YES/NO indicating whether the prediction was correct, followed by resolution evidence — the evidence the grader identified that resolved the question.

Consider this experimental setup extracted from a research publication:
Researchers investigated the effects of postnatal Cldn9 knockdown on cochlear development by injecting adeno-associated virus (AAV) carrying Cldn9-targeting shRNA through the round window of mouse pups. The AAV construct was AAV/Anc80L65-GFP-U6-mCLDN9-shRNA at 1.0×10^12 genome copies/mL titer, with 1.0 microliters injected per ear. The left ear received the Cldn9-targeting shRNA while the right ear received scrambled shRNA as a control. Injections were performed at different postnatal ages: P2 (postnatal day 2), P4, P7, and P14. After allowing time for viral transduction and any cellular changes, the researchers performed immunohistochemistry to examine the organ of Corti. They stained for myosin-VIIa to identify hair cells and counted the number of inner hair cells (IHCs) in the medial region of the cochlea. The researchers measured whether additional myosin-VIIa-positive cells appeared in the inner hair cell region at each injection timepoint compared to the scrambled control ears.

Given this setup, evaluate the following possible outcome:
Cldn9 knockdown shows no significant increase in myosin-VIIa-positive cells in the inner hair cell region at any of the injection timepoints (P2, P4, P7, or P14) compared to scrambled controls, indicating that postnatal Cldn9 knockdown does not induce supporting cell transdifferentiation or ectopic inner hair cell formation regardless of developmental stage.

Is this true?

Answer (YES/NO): NO